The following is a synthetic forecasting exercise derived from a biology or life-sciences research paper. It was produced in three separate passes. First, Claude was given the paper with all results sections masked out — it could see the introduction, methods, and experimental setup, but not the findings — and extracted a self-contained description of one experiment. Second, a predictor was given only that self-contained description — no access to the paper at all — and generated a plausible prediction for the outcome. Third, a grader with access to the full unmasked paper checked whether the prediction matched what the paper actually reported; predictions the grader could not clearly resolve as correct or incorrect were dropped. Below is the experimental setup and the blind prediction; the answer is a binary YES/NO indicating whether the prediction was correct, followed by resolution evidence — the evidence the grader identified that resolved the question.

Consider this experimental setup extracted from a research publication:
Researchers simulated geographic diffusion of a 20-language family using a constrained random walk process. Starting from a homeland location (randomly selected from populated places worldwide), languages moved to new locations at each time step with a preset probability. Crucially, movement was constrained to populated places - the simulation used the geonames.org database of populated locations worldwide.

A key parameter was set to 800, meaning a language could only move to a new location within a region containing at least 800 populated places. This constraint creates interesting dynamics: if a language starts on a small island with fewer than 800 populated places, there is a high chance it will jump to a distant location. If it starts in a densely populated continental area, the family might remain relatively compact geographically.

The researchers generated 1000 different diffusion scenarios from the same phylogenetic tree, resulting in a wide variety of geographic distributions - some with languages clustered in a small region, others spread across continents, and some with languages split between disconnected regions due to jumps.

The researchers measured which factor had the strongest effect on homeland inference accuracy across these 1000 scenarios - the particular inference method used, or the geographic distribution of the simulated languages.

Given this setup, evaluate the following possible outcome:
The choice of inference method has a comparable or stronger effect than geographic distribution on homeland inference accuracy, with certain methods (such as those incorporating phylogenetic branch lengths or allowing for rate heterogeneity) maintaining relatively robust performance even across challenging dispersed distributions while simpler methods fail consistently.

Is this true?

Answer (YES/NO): NO